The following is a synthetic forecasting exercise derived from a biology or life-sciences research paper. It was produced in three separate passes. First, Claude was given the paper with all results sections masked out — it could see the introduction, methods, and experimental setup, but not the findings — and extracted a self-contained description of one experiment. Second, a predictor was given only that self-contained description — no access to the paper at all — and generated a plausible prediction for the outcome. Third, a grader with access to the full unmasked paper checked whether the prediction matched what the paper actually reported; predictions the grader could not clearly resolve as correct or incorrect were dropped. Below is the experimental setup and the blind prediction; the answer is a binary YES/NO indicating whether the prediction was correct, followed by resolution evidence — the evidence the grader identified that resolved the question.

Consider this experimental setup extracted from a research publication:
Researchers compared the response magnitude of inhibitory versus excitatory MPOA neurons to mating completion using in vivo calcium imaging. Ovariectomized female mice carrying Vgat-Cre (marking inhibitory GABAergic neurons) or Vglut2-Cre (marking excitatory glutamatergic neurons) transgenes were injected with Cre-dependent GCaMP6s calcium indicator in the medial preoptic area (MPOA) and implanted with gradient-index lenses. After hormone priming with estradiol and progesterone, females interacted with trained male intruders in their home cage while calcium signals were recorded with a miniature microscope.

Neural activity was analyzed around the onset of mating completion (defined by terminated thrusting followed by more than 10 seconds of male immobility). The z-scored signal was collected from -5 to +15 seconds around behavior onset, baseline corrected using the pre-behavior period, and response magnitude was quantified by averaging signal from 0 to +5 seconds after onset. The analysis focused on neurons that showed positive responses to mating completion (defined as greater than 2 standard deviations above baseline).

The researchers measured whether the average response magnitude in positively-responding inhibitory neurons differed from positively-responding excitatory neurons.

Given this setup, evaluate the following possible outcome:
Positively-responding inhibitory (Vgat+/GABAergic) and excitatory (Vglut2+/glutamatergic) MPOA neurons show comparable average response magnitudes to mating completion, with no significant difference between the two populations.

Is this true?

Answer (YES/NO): NO